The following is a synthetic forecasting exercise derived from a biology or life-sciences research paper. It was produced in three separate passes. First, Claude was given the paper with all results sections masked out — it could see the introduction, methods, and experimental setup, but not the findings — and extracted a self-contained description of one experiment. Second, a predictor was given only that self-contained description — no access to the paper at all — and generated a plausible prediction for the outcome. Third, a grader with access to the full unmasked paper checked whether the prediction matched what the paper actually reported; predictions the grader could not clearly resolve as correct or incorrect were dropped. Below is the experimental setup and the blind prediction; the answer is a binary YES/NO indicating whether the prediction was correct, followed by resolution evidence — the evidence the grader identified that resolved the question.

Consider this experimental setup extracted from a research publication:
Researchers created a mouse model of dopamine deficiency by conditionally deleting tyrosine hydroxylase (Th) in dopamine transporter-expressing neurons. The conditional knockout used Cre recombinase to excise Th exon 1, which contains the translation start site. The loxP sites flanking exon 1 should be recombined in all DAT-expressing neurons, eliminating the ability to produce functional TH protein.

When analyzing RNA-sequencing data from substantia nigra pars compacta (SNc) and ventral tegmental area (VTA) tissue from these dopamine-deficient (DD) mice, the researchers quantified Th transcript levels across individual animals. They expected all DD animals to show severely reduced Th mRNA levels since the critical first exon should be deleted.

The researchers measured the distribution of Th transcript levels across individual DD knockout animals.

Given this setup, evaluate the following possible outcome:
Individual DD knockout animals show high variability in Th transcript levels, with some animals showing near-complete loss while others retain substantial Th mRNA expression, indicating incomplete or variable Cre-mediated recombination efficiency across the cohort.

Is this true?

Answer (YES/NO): NO